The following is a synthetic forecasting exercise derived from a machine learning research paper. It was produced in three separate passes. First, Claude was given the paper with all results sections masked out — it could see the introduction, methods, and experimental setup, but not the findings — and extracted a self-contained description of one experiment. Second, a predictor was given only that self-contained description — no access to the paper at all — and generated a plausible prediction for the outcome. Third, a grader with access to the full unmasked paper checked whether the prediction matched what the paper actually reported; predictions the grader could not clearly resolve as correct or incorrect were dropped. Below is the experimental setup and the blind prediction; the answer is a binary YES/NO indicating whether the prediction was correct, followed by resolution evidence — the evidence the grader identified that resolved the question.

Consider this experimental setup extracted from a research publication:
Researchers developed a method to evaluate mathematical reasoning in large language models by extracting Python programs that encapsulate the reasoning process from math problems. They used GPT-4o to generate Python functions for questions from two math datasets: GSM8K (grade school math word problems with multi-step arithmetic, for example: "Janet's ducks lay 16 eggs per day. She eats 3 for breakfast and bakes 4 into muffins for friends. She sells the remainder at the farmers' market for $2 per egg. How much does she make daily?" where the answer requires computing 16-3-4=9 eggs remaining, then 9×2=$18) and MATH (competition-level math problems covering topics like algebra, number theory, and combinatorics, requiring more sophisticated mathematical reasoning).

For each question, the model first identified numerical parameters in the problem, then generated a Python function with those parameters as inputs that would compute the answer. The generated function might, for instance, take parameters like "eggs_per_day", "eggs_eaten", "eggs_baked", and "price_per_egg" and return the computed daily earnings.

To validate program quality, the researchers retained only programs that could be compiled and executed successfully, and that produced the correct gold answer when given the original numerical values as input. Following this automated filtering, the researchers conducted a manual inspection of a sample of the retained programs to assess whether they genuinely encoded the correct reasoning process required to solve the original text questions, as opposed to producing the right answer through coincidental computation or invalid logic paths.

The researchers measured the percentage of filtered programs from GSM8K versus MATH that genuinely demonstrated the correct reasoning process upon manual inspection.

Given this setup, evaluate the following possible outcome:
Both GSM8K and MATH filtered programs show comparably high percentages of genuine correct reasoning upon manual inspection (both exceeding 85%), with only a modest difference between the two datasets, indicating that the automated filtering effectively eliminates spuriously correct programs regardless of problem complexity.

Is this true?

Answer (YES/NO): NO